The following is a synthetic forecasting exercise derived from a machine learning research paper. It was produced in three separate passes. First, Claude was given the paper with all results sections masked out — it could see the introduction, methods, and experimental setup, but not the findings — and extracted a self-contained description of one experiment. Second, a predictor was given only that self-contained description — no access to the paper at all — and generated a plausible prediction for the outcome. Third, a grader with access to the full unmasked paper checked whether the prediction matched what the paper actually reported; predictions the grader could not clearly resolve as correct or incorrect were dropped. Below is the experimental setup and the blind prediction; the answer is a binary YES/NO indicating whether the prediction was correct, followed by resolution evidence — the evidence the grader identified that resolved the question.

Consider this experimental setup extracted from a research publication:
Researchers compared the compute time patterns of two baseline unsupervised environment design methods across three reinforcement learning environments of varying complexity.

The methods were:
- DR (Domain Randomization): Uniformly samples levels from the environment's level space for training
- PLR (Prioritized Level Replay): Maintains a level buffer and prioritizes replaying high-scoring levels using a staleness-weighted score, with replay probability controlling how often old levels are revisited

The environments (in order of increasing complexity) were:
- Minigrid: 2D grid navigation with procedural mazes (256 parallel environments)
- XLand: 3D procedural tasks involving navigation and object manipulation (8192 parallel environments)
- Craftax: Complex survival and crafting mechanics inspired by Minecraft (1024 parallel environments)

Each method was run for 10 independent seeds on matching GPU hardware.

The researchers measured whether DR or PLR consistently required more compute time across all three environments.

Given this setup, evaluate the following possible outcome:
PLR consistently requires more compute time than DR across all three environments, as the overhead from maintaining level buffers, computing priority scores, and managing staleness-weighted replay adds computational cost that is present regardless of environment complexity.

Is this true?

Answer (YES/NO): NO